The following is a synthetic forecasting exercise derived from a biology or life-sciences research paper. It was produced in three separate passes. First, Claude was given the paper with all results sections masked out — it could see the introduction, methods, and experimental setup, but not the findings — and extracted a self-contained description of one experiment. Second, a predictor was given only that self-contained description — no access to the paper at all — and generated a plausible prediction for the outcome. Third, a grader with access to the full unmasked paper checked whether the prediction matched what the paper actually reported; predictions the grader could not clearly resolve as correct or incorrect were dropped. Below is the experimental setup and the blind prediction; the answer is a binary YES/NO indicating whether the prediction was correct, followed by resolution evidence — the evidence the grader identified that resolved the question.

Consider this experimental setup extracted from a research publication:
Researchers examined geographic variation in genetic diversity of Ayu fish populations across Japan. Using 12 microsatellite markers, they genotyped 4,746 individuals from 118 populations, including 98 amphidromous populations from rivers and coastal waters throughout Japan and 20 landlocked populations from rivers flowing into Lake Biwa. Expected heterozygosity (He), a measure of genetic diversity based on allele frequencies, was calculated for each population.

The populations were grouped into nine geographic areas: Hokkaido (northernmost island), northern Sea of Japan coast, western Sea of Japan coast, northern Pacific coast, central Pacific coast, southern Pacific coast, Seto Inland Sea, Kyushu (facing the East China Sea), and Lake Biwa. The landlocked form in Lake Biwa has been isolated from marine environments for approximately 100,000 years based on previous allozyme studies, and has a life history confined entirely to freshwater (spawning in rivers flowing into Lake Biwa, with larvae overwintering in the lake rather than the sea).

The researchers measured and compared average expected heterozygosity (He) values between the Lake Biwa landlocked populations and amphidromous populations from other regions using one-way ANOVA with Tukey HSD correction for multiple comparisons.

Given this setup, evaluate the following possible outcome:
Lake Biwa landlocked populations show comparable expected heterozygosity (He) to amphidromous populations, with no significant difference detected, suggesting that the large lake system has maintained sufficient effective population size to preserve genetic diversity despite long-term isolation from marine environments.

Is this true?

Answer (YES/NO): NO